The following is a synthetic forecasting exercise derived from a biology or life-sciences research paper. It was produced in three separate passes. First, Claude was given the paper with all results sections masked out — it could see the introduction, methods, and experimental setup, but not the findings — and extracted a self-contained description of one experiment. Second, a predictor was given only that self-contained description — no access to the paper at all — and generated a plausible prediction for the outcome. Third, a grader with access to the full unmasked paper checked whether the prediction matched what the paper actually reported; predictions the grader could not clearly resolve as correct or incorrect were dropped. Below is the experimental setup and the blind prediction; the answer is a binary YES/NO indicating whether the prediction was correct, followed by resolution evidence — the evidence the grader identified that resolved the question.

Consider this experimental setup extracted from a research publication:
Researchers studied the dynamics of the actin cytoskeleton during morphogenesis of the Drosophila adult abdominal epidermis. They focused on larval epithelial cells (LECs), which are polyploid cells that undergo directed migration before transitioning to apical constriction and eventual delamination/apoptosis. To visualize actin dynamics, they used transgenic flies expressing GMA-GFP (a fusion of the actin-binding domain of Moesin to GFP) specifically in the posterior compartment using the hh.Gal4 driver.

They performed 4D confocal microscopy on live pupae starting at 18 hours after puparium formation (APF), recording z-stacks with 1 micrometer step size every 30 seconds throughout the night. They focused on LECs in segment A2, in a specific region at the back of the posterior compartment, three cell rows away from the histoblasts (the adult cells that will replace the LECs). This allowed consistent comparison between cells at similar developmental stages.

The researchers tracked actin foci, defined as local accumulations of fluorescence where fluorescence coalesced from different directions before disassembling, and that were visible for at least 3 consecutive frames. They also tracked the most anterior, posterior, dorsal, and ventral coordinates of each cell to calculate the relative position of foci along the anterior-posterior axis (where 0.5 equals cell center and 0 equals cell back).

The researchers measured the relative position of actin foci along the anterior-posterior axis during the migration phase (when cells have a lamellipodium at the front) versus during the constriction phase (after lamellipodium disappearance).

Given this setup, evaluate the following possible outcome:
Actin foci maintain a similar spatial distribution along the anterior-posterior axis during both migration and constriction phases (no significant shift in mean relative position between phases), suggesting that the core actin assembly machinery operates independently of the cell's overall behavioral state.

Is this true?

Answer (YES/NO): NO